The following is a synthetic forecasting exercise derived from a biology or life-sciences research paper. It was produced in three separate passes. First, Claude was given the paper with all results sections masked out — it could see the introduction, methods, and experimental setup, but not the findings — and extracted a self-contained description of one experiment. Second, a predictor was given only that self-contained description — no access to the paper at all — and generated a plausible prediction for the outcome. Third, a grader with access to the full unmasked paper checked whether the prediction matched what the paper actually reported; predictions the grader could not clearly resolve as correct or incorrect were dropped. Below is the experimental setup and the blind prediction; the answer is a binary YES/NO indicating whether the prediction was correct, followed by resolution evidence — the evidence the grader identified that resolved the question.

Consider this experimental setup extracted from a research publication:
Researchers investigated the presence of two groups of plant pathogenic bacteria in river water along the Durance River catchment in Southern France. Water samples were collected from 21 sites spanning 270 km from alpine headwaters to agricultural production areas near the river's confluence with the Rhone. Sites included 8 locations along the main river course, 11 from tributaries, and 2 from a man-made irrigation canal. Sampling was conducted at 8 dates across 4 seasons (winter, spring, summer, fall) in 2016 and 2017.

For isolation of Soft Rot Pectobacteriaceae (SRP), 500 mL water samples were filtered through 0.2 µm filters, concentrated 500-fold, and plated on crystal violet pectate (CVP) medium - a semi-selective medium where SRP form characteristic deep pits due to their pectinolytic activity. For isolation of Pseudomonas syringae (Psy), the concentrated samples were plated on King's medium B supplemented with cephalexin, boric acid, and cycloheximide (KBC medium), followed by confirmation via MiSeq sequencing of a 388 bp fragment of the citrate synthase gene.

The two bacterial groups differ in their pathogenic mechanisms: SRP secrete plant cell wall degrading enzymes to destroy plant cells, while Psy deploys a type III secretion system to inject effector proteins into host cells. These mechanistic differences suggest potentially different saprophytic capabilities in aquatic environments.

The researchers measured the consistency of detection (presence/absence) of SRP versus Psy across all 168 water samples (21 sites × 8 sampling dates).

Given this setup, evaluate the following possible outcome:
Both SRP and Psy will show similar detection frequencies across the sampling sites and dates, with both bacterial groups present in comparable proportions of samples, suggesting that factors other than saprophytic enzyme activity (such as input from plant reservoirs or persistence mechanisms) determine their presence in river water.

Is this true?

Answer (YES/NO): NO